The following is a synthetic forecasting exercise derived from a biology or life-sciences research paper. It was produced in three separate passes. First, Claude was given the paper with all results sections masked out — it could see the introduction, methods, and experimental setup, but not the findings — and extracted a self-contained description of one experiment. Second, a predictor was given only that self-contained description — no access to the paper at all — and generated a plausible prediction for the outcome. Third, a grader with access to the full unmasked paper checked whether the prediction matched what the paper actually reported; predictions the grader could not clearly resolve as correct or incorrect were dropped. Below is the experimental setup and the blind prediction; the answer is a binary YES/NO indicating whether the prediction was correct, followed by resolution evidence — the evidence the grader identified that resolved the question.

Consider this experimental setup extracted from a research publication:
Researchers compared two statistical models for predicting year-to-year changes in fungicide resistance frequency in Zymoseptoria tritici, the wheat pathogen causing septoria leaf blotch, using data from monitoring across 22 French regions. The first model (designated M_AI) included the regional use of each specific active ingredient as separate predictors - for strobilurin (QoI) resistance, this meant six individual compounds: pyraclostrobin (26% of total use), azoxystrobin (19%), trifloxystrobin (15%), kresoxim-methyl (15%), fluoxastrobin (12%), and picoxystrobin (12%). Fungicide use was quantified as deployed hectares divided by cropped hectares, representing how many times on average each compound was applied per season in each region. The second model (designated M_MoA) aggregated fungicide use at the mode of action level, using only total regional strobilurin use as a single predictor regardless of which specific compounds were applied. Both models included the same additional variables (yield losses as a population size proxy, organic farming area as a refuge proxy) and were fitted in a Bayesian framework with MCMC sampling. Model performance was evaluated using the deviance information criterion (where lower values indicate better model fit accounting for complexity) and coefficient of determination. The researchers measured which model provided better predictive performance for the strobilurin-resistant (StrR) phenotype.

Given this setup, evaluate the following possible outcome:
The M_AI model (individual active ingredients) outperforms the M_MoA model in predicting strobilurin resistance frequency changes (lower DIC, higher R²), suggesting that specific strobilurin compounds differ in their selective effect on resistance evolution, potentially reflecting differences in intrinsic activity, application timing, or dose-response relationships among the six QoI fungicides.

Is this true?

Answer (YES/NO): NO